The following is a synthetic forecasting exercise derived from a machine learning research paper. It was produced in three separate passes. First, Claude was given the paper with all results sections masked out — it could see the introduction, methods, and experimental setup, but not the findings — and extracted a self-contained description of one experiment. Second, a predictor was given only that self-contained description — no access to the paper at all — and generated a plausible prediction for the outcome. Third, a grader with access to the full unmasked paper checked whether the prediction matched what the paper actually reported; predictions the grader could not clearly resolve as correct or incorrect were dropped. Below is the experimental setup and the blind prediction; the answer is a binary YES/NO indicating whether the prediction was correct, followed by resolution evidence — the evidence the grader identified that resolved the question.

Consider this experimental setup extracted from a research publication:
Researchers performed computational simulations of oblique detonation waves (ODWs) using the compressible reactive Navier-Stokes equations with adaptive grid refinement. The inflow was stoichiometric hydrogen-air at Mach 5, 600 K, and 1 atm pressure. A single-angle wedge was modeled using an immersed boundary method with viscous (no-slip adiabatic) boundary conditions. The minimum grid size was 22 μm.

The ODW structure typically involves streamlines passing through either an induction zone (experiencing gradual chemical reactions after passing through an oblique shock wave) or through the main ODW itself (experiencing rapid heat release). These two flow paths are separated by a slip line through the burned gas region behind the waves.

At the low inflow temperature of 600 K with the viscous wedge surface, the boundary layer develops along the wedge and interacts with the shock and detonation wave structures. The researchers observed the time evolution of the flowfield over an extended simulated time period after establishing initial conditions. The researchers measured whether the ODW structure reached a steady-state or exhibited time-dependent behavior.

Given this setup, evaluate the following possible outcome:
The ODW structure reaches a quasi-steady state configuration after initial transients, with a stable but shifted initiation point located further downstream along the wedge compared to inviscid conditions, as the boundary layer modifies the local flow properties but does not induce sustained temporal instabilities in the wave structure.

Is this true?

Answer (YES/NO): NO